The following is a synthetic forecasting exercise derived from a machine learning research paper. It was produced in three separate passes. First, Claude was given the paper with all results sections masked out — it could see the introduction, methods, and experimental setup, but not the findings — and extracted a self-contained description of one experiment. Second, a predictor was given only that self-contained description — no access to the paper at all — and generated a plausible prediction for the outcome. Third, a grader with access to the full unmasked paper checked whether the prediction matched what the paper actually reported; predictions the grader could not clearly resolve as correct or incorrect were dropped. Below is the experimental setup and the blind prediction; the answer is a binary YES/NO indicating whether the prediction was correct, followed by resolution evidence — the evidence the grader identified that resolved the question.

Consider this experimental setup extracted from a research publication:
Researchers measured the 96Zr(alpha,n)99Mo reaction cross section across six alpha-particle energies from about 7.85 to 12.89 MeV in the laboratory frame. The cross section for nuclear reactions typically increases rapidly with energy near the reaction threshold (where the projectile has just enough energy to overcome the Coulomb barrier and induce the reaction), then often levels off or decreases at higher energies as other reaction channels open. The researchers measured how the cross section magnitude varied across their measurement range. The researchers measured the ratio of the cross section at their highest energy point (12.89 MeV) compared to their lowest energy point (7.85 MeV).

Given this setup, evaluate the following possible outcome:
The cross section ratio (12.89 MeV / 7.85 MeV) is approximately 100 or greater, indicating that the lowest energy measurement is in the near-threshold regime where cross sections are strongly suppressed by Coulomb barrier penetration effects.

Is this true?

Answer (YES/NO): YES